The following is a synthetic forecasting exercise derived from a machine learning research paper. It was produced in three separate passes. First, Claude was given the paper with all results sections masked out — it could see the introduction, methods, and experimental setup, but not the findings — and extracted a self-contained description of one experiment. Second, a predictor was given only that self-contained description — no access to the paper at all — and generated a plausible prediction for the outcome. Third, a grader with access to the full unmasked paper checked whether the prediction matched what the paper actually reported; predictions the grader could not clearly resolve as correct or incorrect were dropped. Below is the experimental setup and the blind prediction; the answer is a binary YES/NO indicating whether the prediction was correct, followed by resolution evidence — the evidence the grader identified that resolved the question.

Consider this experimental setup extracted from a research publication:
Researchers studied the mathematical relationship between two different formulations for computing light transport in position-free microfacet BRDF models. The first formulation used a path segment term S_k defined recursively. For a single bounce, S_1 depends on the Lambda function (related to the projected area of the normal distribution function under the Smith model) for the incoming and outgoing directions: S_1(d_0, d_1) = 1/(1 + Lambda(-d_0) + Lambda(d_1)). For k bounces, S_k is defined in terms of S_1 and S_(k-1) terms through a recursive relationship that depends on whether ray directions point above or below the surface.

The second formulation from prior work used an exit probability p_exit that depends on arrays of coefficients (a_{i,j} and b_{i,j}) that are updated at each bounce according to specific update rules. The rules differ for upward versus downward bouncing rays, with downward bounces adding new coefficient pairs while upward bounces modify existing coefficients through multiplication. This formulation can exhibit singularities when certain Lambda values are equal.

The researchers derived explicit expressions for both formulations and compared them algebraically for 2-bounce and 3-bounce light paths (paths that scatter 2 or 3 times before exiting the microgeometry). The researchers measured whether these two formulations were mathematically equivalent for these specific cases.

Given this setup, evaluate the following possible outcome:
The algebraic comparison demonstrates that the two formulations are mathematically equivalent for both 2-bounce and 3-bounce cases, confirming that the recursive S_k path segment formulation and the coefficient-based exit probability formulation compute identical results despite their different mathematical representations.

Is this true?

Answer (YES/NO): YES